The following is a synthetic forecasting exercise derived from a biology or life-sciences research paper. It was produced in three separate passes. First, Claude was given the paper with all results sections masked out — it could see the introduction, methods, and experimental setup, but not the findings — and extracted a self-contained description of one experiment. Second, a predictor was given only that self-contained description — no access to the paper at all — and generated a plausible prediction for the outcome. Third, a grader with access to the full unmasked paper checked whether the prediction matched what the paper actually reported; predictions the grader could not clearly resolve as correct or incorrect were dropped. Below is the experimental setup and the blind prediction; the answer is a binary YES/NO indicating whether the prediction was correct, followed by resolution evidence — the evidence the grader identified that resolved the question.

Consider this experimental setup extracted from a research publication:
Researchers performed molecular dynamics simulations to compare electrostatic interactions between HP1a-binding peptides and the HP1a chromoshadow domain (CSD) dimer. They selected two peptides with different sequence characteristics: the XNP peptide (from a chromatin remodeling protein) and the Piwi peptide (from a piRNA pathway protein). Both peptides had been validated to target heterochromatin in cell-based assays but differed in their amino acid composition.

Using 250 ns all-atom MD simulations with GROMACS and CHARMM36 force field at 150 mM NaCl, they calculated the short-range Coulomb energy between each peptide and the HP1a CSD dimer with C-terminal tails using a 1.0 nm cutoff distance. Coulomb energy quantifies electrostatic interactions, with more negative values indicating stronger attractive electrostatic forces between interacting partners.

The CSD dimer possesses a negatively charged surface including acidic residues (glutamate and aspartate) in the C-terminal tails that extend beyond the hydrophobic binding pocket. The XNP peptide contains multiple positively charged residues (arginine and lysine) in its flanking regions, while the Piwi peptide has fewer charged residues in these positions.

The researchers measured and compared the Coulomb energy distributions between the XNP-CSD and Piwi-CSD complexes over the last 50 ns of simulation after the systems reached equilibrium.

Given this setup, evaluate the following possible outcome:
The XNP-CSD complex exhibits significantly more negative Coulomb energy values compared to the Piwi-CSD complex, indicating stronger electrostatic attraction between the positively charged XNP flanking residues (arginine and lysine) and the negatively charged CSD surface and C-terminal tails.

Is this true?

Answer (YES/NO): YES